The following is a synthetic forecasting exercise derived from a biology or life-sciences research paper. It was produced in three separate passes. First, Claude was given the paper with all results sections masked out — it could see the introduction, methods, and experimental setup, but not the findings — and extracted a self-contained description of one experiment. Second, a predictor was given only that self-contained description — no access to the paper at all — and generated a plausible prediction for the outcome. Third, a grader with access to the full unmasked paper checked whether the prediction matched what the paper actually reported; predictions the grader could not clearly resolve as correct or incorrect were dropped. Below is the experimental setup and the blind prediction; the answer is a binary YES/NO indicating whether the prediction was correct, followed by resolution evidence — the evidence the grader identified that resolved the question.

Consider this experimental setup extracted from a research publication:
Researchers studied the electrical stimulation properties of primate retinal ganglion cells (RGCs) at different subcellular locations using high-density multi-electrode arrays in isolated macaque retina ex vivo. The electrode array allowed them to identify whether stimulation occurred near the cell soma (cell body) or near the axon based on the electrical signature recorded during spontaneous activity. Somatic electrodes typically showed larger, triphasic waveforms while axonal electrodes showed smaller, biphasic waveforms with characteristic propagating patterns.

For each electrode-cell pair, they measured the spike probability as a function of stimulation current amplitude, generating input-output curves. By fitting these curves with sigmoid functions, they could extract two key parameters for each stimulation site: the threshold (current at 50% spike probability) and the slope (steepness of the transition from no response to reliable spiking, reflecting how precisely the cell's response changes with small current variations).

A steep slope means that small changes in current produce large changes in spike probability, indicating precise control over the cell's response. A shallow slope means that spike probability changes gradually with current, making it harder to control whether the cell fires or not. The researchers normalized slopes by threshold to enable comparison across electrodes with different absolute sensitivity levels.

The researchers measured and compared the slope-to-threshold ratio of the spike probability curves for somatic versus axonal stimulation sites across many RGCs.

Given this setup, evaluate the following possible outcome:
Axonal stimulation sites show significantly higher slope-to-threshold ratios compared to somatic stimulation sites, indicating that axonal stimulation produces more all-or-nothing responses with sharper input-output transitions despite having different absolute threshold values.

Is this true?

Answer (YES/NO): YES